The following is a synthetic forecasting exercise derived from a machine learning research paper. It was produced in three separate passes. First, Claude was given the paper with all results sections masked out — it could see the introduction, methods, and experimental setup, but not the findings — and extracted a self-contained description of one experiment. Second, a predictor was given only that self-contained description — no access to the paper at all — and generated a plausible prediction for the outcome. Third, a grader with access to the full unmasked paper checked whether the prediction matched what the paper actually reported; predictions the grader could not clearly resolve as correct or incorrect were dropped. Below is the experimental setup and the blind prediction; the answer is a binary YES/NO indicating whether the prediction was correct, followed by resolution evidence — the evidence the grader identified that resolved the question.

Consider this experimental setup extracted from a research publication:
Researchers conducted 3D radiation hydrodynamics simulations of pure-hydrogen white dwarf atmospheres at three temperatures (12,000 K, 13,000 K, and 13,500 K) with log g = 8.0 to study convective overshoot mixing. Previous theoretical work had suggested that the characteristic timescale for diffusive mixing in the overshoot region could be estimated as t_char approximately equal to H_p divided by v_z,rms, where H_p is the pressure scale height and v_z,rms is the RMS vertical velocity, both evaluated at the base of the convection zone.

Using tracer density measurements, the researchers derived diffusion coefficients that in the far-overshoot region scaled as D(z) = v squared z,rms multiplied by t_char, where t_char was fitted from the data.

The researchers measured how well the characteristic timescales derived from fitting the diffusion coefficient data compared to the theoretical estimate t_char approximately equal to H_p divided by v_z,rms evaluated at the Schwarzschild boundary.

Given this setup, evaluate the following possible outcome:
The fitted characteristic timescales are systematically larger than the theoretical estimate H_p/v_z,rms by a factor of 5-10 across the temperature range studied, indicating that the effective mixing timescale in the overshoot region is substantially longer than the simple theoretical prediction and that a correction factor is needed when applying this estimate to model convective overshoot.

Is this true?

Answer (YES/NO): NO